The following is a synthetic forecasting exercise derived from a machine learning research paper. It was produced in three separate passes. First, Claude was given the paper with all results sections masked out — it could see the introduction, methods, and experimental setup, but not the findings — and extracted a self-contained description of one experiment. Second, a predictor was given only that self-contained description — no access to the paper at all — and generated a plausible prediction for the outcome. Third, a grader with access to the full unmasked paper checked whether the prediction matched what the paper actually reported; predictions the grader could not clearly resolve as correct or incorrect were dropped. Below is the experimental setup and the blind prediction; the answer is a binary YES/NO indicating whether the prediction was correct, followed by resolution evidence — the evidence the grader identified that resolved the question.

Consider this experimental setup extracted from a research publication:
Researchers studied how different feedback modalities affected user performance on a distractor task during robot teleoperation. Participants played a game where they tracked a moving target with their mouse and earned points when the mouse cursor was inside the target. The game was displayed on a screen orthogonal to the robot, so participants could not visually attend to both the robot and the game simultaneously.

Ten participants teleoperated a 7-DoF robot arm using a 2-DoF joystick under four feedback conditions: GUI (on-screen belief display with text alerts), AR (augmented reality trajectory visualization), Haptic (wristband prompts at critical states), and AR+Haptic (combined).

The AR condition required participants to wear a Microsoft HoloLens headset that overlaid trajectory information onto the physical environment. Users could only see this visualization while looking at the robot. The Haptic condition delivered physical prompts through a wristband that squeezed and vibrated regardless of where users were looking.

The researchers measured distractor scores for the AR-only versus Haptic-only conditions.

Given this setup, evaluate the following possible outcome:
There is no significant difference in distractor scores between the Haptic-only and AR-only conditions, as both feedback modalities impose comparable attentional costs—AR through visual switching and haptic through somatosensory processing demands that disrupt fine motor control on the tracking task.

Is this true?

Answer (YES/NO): NO